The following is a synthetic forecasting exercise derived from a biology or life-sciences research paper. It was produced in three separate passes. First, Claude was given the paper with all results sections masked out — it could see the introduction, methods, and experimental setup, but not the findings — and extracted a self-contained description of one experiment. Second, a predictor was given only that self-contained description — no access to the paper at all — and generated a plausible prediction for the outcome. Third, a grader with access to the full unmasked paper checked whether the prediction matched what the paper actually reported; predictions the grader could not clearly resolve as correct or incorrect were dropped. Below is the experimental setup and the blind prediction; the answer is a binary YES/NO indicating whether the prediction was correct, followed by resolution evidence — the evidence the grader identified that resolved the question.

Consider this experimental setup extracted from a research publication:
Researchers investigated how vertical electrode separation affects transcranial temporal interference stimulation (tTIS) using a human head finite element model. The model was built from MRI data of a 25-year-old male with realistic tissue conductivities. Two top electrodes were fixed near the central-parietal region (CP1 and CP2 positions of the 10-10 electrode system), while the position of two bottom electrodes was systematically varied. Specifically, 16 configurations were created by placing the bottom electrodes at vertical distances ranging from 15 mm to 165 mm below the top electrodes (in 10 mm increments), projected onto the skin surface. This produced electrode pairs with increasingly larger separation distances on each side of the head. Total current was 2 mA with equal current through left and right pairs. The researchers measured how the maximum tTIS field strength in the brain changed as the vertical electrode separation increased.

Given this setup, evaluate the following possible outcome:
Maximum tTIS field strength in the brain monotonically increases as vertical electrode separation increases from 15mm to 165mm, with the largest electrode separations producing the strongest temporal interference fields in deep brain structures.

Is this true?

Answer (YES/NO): YES